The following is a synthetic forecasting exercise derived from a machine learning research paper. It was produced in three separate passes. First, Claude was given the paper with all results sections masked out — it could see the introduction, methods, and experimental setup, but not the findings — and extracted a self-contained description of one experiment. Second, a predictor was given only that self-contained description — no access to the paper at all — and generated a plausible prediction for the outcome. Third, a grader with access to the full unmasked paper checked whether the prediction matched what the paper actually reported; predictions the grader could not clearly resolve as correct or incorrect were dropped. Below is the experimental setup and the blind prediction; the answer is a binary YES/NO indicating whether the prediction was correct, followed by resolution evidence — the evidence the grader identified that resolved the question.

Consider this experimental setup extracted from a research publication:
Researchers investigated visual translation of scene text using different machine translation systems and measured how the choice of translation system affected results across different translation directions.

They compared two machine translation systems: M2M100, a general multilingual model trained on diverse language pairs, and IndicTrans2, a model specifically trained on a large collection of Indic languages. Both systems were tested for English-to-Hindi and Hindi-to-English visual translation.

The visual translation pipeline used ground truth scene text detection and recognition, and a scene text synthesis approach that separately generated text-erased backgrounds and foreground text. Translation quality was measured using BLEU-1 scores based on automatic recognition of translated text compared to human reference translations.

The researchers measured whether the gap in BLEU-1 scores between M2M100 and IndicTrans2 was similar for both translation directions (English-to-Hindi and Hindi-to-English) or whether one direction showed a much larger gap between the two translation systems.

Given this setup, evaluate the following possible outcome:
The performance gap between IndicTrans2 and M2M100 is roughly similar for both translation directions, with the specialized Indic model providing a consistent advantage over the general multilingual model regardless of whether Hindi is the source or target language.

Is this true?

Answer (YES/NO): NO